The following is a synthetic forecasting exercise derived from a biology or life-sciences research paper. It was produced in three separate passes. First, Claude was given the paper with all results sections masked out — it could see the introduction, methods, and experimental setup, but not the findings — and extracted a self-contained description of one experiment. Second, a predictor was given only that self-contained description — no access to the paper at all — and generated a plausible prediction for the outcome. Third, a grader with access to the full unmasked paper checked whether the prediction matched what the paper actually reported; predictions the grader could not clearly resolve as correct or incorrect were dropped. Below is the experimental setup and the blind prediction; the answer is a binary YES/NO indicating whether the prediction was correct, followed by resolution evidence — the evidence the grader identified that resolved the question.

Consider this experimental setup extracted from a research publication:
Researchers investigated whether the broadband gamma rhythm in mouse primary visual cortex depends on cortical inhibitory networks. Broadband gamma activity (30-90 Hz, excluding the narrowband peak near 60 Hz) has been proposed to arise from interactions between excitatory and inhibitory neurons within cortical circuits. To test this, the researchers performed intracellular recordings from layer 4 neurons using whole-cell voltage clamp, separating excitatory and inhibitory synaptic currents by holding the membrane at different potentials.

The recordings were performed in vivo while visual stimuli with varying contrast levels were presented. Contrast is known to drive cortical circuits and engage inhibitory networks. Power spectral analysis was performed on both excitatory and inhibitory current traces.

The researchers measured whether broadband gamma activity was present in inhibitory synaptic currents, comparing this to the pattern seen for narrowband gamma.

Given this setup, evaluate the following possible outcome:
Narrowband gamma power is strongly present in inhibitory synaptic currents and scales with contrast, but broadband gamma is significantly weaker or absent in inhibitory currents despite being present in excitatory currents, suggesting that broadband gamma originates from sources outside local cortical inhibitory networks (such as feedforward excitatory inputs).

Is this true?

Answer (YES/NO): NO